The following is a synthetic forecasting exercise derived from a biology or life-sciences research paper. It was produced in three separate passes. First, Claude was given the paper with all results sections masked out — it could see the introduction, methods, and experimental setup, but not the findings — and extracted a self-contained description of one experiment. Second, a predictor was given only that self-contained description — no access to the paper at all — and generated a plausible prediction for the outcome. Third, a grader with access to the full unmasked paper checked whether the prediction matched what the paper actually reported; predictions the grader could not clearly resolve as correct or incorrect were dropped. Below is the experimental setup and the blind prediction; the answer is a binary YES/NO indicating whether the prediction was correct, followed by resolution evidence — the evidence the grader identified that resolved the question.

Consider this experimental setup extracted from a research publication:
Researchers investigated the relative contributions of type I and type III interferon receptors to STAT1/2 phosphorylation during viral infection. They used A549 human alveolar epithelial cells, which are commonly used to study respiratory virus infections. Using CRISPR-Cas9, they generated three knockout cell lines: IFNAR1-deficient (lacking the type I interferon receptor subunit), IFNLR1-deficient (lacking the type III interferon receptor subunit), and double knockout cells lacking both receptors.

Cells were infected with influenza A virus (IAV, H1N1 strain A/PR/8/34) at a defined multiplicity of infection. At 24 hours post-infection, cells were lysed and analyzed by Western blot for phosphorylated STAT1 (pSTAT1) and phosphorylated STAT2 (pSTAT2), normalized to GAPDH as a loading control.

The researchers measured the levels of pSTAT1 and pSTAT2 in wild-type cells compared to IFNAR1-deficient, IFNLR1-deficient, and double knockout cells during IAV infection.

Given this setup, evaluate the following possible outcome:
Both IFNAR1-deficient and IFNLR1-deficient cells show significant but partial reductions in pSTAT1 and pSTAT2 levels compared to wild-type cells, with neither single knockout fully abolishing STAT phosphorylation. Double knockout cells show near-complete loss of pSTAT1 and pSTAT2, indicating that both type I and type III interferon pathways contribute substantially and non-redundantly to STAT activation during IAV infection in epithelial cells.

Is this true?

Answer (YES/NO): NO